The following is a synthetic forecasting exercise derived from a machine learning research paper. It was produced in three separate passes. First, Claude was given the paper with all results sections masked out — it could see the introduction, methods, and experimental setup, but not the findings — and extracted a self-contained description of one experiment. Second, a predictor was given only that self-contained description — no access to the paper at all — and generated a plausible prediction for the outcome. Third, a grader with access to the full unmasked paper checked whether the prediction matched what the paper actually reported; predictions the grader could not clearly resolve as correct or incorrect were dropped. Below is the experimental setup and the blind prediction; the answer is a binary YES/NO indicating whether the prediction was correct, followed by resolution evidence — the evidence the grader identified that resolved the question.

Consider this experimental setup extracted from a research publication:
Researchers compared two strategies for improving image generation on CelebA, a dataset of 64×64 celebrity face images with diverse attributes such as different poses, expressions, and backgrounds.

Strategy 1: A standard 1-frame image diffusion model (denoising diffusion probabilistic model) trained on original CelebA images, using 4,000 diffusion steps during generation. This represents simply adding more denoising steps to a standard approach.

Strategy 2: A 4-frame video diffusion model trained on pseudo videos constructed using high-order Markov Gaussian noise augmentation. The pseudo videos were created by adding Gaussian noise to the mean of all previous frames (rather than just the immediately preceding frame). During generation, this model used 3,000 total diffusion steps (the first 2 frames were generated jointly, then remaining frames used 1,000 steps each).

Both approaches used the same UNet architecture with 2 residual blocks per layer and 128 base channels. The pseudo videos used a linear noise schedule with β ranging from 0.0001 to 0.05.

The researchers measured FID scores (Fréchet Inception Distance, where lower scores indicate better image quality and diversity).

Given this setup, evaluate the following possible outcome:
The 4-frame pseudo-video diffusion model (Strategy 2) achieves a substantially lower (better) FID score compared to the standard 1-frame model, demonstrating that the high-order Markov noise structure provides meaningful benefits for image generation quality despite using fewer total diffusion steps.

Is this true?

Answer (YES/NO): YES